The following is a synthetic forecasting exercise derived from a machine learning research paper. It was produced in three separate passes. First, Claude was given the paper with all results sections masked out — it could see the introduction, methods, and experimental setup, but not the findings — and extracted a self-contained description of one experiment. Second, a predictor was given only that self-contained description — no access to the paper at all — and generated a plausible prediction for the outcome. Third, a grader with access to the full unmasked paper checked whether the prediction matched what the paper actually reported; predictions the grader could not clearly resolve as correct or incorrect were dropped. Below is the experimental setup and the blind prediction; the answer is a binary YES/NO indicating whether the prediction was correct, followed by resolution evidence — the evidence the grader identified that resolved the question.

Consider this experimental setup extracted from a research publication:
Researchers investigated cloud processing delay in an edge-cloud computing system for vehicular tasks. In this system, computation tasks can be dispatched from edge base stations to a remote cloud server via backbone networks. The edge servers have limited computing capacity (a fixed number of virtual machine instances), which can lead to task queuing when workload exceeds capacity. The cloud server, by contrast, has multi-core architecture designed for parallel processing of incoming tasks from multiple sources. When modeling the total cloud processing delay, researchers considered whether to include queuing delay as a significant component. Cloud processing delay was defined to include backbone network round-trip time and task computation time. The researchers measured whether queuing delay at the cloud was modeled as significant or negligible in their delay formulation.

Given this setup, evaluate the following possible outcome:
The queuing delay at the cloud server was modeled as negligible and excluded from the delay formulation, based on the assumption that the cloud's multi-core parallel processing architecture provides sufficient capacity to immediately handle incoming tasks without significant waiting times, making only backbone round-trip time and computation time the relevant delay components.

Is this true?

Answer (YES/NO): YES